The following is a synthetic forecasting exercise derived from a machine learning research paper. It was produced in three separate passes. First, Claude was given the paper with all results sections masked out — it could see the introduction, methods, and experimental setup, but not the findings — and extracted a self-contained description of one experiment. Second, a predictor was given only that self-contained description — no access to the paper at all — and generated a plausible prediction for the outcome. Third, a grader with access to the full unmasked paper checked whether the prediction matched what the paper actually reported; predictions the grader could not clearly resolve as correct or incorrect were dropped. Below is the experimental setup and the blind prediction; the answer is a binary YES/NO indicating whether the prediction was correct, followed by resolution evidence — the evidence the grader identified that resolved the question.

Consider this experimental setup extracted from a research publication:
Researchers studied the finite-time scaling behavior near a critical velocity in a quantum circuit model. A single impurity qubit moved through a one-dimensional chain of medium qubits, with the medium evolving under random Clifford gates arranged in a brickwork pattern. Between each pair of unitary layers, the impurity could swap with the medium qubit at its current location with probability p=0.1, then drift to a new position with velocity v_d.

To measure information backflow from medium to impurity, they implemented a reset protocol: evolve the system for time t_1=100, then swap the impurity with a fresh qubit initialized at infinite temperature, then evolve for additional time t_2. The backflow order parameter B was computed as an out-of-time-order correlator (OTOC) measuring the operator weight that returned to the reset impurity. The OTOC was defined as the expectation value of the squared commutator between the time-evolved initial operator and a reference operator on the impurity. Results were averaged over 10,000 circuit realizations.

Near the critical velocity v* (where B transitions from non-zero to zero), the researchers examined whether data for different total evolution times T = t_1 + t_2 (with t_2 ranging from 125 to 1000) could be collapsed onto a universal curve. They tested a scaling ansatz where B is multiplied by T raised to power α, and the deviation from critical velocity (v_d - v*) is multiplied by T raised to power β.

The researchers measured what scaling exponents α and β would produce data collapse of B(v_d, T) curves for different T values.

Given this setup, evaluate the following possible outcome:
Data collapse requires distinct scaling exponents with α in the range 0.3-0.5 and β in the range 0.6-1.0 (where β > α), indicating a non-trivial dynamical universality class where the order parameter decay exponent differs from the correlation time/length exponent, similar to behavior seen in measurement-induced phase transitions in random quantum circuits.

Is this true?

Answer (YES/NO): NO